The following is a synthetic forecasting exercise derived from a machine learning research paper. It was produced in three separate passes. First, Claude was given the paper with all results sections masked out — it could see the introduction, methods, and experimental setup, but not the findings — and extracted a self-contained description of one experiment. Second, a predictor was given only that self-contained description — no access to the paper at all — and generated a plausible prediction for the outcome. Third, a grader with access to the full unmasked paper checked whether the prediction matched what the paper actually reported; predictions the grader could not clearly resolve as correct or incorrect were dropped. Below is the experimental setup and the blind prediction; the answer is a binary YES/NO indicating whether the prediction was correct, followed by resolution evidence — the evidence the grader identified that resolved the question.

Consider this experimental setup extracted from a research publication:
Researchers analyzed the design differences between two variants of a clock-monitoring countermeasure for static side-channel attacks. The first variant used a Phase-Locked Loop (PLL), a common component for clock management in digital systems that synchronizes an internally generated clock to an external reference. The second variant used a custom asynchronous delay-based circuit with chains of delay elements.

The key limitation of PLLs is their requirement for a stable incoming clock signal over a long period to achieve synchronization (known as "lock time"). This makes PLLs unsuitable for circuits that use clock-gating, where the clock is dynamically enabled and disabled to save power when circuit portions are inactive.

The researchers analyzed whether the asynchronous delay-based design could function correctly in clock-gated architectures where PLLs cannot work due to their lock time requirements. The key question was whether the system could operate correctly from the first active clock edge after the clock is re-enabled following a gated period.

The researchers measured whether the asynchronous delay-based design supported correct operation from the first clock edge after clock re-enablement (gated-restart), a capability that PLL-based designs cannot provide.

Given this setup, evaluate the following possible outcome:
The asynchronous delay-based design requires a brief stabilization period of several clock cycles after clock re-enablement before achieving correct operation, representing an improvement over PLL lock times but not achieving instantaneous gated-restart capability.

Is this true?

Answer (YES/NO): NO